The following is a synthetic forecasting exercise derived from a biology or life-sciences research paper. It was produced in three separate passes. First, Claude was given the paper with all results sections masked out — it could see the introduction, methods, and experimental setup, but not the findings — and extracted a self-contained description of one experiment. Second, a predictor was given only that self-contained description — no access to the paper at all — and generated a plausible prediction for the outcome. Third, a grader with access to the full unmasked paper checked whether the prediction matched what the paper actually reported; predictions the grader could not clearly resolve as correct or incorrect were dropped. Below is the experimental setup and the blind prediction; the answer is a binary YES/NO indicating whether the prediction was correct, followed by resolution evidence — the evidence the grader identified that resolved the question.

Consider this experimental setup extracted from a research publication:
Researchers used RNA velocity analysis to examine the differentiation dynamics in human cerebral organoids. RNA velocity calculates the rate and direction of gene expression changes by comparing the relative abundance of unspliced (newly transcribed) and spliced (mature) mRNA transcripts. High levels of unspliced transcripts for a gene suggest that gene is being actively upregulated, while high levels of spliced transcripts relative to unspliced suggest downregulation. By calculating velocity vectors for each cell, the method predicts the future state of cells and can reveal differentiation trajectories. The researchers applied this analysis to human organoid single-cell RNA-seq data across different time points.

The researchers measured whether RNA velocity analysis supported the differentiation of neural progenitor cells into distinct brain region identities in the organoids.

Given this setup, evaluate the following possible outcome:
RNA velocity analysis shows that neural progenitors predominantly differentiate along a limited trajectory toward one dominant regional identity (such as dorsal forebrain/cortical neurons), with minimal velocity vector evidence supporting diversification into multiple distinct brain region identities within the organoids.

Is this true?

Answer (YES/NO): NO